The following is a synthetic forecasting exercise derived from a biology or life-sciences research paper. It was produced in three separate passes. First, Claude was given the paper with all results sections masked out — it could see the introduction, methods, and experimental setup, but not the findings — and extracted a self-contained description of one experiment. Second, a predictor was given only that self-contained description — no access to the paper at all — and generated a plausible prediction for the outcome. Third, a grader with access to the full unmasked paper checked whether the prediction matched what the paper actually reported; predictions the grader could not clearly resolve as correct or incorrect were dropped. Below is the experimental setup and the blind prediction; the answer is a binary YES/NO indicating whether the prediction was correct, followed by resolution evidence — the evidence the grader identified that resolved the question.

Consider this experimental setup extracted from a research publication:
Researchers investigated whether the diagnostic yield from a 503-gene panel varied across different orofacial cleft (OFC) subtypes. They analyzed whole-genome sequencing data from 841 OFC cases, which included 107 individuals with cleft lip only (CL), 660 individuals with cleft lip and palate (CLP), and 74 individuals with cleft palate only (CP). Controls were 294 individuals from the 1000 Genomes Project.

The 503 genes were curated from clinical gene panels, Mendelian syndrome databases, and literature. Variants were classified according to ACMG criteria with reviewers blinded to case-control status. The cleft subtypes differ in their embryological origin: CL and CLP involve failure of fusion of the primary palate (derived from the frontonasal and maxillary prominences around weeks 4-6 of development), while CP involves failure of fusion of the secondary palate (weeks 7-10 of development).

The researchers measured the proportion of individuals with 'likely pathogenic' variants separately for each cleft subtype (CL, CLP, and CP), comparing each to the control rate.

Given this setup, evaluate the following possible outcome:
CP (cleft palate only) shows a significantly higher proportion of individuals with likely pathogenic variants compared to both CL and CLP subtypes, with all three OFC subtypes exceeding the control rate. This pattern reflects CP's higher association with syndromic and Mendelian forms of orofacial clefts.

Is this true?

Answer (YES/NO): NO